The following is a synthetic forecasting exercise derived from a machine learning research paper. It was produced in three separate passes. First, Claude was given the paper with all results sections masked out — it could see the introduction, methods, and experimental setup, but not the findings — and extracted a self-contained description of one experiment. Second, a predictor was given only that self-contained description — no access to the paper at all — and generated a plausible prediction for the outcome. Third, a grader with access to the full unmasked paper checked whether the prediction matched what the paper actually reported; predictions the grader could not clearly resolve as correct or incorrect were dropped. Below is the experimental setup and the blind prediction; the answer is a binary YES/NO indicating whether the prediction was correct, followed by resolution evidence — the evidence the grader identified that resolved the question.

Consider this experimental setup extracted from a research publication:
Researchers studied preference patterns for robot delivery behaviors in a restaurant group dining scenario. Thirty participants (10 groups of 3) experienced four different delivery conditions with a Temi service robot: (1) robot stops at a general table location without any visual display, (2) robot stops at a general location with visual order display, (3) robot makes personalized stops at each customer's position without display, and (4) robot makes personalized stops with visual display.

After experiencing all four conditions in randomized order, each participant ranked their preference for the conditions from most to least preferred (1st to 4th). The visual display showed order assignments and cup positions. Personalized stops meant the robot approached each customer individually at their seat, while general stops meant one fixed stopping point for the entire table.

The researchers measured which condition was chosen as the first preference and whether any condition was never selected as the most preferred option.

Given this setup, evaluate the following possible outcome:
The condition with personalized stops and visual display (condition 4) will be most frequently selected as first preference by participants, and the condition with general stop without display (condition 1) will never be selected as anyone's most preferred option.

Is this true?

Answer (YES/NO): NO